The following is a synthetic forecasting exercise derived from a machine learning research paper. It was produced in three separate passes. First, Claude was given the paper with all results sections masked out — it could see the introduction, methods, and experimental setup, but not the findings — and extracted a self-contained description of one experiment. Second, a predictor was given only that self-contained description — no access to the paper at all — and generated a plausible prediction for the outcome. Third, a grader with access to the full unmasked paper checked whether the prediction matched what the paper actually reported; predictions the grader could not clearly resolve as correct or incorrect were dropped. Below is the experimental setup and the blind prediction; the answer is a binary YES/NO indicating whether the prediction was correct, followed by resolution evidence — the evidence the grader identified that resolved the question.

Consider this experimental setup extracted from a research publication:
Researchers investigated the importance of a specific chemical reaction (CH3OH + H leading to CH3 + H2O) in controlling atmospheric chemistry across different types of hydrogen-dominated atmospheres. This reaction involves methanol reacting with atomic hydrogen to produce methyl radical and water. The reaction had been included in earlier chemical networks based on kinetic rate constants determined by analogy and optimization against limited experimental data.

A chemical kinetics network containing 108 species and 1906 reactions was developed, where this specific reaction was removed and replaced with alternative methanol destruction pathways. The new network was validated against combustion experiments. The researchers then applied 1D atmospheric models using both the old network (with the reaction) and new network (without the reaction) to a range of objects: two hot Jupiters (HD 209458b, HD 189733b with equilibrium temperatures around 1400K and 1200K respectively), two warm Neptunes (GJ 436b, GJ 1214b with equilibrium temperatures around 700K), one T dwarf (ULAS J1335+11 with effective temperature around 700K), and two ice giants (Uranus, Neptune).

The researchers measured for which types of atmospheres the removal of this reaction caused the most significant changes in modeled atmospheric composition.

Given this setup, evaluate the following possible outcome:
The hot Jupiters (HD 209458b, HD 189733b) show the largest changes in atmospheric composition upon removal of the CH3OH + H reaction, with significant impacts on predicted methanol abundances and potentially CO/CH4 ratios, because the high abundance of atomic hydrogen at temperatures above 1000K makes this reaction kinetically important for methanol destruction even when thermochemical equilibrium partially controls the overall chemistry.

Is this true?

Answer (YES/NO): NO